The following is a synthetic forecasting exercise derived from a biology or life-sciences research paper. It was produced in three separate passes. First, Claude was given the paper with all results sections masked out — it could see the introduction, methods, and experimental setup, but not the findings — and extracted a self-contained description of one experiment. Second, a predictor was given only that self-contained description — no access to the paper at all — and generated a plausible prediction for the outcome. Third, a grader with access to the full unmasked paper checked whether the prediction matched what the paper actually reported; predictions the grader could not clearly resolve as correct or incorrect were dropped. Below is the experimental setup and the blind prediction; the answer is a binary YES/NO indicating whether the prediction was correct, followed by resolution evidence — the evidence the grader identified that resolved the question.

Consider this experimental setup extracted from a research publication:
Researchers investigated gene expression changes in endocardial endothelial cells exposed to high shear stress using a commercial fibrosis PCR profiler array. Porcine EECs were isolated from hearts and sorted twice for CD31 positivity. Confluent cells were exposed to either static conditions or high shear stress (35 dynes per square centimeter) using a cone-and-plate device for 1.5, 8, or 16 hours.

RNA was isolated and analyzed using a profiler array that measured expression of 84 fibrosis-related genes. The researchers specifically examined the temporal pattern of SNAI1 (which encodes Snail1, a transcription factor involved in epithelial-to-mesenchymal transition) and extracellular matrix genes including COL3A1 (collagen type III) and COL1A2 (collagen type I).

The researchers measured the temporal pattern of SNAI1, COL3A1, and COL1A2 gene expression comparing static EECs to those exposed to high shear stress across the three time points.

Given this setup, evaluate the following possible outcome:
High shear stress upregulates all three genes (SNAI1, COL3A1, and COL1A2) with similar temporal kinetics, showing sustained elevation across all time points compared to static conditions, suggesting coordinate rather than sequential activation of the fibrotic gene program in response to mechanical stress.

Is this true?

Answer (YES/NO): NO